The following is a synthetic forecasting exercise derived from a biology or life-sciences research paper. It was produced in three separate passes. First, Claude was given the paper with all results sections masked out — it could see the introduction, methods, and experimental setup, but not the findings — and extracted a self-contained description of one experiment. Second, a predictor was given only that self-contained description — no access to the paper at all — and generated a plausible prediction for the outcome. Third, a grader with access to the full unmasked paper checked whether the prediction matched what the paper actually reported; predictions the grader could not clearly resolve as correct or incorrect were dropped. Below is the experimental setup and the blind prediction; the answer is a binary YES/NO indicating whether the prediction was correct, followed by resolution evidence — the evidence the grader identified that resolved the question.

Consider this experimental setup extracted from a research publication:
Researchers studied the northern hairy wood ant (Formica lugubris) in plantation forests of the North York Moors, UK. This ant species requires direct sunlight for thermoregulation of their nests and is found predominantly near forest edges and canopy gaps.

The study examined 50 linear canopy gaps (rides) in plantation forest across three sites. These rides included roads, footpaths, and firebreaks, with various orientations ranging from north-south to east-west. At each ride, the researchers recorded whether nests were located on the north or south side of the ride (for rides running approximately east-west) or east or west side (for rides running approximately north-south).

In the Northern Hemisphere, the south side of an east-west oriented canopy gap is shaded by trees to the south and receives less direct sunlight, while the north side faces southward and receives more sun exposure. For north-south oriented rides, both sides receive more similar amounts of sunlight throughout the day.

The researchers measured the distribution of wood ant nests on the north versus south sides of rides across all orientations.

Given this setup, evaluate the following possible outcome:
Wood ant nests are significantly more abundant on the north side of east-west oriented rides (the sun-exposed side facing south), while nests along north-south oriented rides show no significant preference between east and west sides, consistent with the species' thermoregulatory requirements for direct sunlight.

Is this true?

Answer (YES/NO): NO